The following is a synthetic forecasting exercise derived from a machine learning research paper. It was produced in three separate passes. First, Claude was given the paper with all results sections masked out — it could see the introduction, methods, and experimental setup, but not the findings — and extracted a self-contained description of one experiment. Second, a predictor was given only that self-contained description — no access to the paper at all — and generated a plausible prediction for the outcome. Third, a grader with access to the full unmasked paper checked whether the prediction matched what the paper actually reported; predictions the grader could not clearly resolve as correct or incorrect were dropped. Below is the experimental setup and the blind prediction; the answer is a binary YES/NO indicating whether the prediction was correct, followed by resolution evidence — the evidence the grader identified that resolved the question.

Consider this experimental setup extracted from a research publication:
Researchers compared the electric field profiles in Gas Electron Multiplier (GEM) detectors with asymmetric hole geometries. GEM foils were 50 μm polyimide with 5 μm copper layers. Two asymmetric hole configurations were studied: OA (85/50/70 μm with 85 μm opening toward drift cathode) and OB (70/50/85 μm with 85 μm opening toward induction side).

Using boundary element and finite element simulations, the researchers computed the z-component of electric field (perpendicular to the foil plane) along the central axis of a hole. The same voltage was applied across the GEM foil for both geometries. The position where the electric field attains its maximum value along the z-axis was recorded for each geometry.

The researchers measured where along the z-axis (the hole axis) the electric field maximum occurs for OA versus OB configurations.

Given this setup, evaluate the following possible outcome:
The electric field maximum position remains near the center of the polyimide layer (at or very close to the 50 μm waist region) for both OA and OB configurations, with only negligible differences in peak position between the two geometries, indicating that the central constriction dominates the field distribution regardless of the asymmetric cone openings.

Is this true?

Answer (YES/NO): NO